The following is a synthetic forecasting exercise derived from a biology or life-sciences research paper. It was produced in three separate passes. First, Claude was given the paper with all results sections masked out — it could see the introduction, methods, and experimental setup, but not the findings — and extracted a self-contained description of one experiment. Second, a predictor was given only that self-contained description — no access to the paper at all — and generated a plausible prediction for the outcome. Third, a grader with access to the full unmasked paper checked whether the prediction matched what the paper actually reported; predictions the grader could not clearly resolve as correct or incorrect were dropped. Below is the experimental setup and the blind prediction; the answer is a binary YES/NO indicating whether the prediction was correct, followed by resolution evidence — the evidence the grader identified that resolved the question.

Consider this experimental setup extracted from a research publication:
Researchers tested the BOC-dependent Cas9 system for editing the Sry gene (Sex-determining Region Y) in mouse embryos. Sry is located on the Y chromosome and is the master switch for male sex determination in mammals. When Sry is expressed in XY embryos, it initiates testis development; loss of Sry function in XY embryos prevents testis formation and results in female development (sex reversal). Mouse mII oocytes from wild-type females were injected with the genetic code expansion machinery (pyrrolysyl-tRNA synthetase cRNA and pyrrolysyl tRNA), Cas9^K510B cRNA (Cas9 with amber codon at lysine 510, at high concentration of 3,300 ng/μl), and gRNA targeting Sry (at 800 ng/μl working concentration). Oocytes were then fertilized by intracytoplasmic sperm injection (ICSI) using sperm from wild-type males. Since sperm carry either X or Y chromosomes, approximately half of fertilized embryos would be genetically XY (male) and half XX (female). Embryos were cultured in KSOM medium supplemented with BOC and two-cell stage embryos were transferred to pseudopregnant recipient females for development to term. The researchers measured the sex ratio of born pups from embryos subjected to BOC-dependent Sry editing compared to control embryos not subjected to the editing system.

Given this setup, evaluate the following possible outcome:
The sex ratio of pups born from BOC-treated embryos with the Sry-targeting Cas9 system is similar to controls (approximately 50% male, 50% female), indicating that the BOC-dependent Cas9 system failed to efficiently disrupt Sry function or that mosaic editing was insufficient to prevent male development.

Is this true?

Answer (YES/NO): NO